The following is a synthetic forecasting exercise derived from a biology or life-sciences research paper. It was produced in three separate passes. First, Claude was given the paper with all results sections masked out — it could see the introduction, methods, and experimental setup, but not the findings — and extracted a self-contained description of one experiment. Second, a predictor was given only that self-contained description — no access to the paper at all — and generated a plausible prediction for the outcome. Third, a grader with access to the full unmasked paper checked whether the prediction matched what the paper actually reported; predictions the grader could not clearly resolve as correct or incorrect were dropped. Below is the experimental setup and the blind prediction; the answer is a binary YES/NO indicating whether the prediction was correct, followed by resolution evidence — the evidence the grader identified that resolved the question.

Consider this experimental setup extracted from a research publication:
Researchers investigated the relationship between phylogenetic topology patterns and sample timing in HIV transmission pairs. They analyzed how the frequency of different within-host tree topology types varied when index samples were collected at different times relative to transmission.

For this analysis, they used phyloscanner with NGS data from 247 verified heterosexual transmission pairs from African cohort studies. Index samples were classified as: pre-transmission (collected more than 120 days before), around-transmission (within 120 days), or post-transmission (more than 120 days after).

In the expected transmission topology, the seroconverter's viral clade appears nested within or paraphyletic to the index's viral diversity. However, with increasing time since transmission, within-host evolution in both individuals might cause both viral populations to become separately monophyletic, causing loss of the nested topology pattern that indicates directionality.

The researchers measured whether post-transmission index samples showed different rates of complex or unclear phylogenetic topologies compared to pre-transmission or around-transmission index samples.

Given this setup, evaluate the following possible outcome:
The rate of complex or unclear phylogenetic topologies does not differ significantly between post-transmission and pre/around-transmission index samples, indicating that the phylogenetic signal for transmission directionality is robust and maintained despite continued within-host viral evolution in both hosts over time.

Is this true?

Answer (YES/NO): NO